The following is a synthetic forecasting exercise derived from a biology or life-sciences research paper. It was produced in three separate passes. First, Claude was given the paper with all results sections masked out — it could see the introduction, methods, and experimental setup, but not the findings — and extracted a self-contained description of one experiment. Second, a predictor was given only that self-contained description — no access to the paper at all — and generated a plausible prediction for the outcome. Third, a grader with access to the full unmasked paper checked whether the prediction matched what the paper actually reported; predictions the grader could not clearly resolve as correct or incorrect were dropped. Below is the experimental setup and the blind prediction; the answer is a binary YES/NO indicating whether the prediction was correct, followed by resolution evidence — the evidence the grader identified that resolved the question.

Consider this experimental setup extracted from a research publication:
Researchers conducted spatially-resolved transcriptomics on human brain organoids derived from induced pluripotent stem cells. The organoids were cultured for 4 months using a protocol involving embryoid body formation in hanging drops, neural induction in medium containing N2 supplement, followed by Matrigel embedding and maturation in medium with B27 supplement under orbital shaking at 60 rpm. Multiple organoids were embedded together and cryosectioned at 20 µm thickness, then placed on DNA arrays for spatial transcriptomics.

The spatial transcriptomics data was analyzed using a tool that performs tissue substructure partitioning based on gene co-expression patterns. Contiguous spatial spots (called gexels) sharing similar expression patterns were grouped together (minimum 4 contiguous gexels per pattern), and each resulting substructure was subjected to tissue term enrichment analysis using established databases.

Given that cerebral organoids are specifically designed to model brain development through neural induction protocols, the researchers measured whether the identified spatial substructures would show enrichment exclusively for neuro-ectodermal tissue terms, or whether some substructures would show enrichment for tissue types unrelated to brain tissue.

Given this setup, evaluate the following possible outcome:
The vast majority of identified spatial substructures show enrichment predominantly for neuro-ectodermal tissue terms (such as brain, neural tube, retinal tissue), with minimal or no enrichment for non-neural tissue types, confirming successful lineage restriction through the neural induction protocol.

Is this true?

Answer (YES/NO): NO